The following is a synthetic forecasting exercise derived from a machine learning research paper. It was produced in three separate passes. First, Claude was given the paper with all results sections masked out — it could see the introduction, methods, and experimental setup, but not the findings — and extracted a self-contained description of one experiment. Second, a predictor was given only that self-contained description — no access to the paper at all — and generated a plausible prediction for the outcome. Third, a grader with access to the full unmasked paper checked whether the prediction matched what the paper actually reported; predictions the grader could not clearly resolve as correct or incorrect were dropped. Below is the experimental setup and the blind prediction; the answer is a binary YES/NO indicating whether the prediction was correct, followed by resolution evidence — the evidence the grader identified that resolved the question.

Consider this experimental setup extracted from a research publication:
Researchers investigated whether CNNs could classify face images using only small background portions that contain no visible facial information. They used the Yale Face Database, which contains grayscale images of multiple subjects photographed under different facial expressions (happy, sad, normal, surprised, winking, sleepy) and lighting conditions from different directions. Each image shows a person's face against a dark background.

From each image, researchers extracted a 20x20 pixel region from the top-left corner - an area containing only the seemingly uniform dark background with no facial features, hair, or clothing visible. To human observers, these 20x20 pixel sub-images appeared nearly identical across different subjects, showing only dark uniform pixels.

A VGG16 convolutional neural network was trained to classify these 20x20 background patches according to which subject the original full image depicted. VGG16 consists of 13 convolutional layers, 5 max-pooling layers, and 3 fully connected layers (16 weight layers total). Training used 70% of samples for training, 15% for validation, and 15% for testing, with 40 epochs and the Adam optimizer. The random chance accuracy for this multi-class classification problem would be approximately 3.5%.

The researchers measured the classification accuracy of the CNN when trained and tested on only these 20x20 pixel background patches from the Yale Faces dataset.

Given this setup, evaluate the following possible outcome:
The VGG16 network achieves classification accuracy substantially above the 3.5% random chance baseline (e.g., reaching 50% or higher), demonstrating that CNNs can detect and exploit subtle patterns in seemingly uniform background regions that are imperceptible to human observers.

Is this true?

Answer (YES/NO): YES